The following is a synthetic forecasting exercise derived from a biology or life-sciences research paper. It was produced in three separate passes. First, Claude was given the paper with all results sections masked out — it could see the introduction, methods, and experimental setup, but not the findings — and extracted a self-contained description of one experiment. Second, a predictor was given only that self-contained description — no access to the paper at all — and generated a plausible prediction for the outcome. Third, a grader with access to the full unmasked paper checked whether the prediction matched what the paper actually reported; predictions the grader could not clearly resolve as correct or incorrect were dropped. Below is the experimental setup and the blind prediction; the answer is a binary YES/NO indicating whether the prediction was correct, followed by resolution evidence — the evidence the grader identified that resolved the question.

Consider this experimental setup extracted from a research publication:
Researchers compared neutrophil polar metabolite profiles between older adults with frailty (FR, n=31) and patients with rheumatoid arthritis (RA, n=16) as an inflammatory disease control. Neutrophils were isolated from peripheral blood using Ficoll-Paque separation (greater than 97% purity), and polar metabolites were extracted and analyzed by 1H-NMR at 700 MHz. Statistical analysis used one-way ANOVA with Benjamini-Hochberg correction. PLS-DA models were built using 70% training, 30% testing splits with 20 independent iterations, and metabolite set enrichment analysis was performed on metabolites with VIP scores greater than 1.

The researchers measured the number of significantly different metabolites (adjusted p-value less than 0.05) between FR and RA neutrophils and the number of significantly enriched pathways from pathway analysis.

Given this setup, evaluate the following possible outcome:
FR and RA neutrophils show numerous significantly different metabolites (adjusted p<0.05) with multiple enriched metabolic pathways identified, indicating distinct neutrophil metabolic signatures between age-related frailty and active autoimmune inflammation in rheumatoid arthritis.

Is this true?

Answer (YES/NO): NO